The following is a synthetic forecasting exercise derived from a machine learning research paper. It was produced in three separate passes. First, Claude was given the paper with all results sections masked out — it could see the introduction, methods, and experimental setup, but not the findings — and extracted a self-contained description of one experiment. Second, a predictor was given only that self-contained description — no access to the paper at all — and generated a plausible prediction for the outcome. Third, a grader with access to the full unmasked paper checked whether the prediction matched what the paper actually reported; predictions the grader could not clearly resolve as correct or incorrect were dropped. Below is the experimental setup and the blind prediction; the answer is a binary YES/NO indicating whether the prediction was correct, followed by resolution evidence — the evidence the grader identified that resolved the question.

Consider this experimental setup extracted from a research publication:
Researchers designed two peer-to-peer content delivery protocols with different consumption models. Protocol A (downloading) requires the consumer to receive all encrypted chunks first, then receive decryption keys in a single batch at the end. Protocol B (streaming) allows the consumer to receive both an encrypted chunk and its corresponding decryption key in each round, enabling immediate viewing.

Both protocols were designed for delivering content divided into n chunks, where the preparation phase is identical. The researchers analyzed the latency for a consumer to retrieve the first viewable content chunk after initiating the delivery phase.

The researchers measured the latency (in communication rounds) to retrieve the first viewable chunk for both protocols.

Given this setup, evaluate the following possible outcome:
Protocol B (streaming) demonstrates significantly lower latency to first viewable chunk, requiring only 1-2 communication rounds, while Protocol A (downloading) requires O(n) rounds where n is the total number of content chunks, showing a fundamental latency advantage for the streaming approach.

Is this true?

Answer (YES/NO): YES